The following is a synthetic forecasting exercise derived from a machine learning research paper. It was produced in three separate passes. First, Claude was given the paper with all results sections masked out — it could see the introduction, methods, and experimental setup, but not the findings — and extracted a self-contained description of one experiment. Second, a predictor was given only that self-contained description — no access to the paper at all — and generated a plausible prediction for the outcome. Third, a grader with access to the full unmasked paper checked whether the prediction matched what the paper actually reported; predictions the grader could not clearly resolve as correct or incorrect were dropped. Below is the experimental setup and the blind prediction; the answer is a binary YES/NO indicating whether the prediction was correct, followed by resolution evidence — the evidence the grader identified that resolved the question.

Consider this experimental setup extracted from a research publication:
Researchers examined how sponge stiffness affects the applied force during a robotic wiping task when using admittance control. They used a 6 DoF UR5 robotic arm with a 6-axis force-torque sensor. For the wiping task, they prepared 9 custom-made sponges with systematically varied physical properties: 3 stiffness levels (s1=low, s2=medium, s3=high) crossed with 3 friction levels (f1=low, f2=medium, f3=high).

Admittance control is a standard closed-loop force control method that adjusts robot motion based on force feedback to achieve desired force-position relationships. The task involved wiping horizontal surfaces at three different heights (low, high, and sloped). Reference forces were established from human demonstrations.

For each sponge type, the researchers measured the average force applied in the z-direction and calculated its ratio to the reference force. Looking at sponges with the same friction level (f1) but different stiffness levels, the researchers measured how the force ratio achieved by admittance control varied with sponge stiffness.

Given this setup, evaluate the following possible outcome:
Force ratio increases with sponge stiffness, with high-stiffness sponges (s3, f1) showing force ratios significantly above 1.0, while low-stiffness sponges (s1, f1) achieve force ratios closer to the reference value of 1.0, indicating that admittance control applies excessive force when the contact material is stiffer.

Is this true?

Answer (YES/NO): NO